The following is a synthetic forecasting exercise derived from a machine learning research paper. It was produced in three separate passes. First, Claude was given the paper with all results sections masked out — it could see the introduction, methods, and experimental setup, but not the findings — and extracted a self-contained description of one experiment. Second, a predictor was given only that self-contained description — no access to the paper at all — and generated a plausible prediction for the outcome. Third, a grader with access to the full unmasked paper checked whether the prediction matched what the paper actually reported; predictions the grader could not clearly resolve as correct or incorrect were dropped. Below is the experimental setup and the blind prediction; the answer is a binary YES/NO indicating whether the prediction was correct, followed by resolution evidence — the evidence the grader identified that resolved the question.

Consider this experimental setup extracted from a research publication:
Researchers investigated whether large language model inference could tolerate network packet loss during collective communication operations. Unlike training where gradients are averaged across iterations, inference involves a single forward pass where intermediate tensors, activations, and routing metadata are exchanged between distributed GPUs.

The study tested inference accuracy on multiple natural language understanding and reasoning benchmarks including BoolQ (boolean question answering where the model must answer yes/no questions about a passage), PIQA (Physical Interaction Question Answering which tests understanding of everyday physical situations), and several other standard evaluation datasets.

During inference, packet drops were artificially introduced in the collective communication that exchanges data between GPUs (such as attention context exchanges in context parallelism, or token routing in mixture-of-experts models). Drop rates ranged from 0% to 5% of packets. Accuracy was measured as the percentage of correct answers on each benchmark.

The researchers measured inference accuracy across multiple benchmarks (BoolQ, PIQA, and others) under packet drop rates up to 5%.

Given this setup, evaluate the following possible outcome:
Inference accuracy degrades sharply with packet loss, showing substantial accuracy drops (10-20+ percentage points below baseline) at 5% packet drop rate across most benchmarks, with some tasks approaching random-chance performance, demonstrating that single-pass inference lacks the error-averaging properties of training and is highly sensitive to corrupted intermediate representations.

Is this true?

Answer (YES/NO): NO